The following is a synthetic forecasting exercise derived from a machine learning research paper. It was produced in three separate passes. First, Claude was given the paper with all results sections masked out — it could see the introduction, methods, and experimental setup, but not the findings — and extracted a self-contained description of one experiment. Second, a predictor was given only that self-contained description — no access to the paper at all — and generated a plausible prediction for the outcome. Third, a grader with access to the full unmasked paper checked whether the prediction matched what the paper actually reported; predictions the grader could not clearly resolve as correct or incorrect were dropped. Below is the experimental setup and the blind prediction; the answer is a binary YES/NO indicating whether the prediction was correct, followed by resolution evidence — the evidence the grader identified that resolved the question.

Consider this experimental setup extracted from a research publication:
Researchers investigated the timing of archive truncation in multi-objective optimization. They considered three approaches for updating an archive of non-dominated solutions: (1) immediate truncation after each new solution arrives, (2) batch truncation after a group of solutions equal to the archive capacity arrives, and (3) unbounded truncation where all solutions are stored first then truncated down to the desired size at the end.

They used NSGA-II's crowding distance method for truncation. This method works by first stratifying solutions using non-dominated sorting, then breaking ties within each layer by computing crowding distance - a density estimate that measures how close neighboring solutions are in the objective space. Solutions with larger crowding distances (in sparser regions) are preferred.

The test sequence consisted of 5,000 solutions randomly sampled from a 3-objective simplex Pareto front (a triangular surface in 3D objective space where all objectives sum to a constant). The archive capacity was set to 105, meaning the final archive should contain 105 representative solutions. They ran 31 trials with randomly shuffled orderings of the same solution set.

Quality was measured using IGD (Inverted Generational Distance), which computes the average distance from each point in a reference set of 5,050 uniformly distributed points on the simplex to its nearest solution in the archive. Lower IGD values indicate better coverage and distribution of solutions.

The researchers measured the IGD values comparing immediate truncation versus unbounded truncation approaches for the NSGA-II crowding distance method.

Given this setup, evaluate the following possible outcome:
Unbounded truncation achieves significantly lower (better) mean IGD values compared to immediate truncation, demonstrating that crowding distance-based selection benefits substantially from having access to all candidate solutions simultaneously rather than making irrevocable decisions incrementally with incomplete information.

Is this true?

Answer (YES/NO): NO